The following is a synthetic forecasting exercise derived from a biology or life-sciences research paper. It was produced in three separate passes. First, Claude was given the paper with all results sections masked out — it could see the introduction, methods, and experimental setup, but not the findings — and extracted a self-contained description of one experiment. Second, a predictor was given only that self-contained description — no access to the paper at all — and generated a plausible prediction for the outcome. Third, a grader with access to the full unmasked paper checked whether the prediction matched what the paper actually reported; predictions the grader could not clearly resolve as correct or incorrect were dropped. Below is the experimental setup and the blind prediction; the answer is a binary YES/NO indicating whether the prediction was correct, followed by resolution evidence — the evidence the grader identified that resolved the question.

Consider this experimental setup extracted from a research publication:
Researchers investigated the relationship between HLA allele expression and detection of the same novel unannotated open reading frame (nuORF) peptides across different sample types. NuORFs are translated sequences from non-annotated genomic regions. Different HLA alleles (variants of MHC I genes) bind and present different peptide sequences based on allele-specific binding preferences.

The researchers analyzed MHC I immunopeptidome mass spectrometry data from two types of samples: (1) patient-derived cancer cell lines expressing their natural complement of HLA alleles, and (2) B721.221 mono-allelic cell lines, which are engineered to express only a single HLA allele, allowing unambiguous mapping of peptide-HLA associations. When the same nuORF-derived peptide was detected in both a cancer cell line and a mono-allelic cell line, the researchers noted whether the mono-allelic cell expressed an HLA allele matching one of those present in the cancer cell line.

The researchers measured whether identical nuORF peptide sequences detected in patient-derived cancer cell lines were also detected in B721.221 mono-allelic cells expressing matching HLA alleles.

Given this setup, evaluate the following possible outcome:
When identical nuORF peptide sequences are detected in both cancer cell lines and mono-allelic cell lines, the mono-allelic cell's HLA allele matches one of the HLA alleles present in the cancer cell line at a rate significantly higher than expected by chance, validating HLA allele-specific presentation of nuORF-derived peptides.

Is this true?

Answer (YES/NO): YES